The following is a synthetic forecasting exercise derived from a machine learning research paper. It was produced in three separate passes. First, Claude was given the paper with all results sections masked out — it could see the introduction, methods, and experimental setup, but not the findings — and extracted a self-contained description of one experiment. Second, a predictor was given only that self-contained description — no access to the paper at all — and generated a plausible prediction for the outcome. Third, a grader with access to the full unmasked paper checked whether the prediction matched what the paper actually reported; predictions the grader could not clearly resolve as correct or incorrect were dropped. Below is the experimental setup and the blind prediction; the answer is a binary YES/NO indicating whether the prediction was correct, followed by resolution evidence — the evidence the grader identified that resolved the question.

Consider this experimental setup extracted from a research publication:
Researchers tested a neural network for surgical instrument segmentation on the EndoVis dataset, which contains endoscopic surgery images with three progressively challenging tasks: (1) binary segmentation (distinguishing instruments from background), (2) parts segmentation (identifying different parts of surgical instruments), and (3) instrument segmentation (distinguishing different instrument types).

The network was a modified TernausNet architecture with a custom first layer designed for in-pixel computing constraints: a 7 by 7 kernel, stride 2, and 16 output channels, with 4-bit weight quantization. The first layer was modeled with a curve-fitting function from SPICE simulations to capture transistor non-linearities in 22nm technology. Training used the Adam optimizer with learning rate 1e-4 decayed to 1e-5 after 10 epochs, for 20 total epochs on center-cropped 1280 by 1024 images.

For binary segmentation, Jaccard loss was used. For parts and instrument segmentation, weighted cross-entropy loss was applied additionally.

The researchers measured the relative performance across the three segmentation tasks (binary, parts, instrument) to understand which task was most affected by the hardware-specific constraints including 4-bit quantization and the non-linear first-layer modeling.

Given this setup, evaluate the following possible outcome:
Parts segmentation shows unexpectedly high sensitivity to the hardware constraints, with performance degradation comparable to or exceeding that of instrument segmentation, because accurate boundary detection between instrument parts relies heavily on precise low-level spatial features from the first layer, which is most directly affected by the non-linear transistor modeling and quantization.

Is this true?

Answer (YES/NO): NO